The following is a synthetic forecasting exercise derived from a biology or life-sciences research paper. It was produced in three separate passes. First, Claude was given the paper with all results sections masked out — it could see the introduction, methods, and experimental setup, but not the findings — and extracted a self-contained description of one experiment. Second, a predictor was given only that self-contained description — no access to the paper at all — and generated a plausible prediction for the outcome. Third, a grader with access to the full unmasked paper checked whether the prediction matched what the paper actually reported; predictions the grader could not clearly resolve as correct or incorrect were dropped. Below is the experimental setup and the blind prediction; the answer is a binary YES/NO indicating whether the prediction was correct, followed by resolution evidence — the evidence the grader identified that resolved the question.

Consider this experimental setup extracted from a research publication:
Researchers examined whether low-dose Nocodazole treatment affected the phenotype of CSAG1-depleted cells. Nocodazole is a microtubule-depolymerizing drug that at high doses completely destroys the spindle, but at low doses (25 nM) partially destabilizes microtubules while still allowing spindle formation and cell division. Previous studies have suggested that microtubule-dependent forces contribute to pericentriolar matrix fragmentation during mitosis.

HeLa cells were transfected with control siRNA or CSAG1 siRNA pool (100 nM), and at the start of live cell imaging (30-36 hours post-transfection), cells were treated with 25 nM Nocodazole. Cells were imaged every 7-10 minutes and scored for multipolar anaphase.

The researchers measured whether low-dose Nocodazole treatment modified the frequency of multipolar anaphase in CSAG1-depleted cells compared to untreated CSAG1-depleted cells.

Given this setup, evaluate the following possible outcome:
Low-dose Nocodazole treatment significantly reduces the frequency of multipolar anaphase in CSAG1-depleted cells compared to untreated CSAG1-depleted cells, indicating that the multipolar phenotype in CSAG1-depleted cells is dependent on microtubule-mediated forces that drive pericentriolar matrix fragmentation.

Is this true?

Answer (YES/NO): NO